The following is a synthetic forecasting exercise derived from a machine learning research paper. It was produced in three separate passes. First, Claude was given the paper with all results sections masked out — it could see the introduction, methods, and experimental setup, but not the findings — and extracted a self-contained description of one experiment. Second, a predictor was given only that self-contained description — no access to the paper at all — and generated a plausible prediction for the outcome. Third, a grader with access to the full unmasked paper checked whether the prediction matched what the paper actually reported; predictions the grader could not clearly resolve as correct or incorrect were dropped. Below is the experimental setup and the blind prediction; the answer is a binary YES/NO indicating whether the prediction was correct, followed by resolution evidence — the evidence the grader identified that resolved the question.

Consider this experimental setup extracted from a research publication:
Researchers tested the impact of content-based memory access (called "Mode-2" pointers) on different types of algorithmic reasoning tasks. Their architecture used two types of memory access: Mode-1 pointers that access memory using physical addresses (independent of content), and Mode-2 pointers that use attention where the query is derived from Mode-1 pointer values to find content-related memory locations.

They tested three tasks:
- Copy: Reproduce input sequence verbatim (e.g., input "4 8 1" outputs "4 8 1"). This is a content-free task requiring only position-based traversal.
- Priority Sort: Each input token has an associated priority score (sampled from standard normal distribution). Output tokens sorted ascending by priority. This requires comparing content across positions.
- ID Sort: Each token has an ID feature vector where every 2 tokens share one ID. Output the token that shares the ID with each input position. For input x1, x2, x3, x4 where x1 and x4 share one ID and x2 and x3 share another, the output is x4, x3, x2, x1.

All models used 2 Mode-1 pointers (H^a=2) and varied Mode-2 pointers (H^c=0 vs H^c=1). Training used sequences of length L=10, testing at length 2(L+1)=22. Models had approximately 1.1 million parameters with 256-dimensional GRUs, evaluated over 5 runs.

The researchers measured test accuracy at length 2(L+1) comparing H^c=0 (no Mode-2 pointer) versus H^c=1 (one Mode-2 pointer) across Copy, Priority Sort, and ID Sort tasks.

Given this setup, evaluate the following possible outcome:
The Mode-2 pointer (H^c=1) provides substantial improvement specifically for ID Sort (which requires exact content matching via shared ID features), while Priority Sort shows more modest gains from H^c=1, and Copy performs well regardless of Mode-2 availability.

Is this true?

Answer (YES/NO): NO